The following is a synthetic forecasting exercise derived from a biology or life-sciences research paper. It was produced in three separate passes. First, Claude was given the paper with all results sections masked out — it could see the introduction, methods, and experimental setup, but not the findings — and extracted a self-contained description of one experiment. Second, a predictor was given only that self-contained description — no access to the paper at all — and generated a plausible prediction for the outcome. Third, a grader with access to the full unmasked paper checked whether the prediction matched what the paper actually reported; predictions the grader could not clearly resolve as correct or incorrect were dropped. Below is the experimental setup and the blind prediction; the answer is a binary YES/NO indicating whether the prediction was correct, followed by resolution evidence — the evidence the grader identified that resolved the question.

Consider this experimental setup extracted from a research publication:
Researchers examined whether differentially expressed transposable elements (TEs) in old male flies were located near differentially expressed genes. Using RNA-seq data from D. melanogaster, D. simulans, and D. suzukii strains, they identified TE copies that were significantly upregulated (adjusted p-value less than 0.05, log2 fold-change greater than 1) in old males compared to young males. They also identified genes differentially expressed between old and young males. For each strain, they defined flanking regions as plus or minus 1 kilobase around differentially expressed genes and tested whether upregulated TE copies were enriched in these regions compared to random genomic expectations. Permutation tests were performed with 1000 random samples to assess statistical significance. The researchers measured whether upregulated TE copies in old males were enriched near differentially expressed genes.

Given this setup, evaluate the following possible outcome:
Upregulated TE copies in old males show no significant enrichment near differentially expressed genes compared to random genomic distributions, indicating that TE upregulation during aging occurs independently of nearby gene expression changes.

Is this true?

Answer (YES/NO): YES